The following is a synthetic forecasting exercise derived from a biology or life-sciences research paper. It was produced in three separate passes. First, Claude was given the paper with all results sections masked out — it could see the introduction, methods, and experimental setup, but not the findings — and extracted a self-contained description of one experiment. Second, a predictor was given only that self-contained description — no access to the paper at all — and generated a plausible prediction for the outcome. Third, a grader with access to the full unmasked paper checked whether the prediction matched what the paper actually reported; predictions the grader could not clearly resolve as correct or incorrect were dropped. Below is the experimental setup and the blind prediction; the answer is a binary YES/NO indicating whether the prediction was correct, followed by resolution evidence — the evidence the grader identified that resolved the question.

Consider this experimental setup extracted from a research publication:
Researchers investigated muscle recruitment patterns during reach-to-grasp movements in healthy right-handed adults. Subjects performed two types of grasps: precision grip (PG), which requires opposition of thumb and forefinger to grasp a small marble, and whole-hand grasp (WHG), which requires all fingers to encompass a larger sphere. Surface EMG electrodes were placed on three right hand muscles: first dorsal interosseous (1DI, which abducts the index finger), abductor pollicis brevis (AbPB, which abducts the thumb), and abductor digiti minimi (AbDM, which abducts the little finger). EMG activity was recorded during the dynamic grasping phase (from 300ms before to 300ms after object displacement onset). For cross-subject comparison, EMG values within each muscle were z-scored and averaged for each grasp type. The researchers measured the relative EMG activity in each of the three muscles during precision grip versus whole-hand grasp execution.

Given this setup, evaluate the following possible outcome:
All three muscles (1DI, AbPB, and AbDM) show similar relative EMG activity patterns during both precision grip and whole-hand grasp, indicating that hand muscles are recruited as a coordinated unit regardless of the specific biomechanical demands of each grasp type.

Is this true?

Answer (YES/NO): NO